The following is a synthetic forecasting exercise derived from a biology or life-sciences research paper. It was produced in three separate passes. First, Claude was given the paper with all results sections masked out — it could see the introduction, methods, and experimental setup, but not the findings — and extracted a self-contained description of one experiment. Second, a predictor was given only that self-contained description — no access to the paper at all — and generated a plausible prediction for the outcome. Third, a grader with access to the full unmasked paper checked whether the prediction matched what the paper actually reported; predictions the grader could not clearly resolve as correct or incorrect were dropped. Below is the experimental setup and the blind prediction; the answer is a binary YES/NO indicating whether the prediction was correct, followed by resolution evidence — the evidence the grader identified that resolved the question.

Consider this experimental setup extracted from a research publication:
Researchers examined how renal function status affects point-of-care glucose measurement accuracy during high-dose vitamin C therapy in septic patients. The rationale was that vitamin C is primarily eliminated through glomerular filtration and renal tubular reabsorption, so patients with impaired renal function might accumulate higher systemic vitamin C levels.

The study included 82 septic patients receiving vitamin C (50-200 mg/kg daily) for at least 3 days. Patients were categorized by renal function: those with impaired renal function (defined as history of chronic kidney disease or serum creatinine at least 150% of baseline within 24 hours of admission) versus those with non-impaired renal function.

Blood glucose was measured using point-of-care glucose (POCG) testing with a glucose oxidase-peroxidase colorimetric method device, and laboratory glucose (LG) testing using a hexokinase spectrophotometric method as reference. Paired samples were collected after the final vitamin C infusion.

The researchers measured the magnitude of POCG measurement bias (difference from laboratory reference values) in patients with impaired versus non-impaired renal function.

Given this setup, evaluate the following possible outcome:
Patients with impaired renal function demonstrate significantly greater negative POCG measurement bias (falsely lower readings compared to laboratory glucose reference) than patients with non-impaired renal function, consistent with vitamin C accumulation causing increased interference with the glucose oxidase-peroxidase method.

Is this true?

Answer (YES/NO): YES